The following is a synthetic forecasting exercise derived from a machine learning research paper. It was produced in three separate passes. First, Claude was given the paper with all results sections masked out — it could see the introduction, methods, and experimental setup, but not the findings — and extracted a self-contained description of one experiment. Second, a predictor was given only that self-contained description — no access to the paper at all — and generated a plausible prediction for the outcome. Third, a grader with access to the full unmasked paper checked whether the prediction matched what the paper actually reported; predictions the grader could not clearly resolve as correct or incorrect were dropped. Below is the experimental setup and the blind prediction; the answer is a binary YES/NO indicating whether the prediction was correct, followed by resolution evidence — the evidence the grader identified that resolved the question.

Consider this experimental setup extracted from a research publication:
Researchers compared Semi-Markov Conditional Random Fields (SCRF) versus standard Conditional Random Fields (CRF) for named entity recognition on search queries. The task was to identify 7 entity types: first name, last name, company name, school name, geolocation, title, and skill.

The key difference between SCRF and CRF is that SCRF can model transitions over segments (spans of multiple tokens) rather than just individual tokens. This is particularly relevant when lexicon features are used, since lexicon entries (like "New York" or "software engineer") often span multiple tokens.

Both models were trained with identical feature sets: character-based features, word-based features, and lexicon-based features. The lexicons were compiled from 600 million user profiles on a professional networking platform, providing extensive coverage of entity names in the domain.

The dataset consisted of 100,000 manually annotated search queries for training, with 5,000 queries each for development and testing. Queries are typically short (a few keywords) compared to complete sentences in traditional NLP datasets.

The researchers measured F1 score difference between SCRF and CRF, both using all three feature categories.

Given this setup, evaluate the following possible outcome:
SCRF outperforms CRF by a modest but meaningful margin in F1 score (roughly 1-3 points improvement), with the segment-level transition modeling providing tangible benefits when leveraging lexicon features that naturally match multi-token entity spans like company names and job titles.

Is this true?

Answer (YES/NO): NO